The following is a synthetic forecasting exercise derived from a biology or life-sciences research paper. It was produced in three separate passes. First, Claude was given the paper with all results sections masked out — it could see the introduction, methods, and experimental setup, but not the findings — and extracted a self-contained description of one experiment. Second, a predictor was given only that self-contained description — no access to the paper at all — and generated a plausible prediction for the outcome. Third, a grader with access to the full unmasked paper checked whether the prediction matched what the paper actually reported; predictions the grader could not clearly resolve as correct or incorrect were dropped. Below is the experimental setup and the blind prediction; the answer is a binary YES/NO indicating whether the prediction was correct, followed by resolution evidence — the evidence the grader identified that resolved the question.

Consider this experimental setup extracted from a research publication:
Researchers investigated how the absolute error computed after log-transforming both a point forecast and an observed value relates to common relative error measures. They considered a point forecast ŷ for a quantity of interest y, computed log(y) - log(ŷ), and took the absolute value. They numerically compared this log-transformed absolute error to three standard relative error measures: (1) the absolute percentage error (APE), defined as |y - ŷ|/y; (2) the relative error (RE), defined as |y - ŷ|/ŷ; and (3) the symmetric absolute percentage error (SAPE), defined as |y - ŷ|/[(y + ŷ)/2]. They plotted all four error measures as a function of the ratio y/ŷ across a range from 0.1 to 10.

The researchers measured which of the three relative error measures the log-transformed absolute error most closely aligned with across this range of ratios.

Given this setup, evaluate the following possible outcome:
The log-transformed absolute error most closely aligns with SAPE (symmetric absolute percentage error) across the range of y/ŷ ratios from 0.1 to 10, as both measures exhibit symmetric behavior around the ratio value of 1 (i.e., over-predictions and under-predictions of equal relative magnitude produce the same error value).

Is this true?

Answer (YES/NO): YES